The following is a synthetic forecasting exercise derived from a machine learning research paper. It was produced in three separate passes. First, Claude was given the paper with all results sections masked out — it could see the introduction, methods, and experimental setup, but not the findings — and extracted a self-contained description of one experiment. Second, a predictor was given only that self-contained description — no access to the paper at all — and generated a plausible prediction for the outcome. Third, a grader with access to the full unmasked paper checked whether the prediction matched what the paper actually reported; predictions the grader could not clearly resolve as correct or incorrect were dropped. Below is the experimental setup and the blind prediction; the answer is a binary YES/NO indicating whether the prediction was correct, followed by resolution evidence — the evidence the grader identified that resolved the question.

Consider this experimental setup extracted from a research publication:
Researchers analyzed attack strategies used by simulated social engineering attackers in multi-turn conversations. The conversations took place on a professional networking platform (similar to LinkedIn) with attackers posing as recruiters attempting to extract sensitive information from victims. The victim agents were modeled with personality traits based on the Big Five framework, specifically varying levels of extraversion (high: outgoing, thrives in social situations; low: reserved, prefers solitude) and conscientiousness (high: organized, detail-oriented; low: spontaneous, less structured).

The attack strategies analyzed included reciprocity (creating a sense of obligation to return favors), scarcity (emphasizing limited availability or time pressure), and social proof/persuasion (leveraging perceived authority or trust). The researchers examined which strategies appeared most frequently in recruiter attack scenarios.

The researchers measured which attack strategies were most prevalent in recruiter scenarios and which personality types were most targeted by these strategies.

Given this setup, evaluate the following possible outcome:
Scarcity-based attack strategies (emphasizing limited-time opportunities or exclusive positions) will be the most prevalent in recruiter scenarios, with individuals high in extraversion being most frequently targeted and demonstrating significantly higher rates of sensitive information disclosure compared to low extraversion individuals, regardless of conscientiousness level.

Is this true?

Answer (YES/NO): NO